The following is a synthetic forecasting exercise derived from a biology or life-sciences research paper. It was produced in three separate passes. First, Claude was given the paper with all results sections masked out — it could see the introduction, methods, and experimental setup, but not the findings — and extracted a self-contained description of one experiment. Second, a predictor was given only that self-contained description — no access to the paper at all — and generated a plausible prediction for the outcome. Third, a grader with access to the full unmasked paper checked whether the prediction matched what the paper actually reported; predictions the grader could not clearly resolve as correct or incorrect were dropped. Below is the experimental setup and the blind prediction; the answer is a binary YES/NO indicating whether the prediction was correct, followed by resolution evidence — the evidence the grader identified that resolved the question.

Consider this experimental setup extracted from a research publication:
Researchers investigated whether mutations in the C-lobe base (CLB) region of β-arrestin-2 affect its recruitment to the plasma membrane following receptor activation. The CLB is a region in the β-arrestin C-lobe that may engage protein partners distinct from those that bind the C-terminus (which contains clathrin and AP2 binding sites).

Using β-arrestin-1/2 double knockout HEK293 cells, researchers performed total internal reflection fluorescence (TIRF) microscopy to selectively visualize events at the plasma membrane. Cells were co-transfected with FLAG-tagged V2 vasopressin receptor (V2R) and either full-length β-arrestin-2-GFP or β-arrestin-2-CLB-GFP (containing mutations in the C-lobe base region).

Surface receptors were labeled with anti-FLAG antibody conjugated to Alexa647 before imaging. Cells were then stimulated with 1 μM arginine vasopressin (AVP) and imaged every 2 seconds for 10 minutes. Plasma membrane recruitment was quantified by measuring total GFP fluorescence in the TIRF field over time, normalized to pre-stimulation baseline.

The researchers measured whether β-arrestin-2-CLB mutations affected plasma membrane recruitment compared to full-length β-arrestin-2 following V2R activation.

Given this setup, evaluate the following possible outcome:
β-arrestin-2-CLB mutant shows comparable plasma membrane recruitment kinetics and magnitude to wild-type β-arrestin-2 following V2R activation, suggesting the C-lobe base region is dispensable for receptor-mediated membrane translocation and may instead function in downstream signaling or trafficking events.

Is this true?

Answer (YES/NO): YES